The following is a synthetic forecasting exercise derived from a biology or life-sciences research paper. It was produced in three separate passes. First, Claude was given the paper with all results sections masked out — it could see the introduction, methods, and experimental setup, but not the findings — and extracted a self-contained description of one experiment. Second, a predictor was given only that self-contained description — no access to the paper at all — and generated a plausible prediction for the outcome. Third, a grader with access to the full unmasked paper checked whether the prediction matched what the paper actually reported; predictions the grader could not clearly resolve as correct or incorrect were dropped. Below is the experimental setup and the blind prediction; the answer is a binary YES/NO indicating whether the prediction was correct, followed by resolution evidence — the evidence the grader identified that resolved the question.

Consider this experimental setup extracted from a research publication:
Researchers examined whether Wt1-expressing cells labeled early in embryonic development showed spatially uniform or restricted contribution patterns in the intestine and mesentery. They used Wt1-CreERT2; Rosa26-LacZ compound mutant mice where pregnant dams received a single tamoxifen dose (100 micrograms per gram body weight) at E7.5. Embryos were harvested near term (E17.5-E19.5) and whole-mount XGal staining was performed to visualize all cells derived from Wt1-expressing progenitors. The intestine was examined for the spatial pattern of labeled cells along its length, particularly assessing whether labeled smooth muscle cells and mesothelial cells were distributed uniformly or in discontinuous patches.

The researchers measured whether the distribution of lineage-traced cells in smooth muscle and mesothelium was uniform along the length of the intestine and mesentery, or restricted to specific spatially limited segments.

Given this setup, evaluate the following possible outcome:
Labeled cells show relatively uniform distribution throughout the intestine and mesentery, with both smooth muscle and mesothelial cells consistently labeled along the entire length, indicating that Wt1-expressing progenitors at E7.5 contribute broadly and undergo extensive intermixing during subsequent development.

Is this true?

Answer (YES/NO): NO